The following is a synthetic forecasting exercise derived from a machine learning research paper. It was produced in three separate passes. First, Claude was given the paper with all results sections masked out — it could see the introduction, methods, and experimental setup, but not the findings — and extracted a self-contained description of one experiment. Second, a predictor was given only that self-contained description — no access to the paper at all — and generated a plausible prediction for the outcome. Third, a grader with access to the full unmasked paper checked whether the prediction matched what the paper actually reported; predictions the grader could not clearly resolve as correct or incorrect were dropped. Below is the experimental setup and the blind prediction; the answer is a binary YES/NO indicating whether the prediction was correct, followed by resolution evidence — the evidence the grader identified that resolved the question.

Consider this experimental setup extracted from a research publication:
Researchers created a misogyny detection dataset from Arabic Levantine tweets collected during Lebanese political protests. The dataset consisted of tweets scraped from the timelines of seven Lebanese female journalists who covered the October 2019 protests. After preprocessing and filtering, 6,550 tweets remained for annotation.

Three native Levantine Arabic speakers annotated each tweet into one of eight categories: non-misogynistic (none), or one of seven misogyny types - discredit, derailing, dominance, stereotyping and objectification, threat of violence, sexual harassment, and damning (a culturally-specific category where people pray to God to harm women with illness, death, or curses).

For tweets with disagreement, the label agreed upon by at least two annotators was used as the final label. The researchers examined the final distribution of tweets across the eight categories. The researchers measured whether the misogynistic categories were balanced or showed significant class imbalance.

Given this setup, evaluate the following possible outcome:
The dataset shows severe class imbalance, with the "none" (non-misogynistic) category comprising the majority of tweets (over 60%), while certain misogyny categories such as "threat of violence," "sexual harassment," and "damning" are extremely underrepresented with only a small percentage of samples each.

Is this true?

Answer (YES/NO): NO